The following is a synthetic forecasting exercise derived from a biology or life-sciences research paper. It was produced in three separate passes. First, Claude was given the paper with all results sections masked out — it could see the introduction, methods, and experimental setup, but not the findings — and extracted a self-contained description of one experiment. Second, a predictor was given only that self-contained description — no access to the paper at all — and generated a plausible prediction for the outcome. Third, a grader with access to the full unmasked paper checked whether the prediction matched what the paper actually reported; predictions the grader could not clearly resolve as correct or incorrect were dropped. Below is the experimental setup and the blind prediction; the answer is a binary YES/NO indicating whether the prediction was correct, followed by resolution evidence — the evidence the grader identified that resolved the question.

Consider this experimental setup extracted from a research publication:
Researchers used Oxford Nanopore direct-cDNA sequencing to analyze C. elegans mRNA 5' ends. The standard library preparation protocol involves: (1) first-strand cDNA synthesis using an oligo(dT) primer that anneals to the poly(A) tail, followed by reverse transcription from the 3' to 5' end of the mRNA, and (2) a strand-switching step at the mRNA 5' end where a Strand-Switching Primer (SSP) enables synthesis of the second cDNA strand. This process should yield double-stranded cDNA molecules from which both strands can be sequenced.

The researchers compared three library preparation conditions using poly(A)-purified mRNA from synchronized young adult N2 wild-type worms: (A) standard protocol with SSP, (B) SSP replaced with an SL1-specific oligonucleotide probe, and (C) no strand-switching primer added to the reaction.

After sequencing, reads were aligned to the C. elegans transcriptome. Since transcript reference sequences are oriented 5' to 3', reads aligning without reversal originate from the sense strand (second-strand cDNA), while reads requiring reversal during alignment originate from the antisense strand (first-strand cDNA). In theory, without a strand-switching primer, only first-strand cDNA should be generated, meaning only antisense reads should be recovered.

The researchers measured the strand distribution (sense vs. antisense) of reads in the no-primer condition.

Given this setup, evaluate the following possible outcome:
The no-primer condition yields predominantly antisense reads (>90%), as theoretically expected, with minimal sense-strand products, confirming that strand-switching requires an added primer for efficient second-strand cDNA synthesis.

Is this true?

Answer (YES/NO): NO